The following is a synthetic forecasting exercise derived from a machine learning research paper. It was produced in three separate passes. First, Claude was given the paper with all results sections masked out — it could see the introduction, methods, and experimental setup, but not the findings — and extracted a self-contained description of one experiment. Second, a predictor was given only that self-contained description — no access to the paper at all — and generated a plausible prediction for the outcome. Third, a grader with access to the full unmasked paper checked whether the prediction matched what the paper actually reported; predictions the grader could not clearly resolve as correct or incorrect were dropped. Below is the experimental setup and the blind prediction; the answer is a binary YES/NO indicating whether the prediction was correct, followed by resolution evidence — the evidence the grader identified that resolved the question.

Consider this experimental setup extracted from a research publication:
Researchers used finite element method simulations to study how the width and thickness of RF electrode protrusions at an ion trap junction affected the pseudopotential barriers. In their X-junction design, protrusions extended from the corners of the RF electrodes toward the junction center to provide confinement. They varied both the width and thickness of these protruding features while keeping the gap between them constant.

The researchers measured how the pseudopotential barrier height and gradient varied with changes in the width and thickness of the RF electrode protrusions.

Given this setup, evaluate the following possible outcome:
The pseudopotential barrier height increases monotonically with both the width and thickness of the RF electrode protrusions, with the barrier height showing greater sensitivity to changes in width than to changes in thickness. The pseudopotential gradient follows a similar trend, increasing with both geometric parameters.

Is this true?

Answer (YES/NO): NO